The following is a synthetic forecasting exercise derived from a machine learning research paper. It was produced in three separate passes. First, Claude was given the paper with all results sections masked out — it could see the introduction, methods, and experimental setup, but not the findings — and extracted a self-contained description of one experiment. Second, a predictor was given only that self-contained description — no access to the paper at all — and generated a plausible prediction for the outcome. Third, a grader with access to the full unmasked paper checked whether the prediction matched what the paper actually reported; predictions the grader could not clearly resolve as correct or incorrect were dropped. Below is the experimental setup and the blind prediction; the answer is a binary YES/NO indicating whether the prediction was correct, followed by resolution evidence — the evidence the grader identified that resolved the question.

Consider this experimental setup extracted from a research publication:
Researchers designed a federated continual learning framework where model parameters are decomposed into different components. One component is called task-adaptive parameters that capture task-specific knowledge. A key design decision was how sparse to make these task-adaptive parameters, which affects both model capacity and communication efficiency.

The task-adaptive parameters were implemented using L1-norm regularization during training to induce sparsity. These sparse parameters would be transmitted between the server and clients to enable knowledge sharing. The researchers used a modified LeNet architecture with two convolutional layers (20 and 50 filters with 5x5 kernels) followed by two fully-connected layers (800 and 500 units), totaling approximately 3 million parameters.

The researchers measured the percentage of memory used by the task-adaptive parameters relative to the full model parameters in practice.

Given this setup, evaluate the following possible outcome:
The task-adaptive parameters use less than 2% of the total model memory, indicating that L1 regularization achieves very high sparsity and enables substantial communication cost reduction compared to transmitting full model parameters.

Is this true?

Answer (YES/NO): NO